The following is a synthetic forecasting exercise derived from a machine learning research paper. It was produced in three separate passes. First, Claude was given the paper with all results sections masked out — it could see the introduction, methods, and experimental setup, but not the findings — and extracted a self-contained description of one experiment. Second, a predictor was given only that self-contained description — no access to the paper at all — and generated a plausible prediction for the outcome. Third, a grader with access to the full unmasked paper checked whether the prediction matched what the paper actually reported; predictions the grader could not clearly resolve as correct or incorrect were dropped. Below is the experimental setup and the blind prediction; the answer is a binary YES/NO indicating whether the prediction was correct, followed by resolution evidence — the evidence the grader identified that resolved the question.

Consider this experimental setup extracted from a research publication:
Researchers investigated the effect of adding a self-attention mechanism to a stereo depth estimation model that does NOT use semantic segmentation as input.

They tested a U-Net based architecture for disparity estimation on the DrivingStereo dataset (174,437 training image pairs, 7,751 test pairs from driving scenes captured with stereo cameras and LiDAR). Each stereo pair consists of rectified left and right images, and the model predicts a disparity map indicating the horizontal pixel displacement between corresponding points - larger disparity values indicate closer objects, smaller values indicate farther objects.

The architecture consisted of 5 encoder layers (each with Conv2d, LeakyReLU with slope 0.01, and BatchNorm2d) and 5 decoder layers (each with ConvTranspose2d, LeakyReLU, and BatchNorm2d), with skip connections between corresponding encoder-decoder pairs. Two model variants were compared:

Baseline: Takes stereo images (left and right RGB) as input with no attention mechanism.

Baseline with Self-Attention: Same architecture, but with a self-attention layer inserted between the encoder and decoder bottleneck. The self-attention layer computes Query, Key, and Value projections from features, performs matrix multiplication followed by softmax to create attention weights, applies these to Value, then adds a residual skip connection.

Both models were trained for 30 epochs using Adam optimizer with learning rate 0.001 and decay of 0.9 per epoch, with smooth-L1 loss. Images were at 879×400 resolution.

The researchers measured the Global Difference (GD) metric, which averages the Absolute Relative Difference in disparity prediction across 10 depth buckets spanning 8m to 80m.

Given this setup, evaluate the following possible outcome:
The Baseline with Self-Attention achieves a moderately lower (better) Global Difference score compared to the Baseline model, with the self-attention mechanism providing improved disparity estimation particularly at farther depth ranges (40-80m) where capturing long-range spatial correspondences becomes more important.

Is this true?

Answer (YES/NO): YES